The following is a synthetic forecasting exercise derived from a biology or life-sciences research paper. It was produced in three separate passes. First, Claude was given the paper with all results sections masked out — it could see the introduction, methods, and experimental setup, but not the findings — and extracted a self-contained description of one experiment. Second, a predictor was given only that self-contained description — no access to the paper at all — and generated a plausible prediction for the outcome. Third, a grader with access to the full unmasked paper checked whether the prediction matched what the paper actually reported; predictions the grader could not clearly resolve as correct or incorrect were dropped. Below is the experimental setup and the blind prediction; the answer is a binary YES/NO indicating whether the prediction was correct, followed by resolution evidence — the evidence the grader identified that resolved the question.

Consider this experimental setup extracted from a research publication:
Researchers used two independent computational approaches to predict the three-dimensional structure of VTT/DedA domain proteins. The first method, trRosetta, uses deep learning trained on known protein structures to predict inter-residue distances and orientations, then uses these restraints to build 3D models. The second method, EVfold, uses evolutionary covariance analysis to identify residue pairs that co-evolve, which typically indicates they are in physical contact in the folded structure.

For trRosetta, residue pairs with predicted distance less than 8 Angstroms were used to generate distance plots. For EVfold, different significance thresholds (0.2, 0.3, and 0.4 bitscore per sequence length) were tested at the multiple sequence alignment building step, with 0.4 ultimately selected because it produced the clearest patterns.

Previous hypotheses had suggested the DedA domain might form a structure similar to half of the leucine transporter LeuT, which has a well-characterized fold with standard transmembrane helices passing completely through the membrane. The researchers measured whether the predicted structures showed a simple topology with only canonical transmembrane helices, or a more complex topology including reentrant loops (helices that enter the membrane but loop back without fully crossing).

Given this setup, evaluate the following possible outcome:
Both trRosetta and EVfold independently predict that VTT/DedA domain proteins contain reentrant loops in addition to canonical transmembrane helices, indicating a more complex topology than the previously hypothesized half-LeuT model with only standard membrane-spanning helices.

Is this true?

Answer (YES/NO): YES